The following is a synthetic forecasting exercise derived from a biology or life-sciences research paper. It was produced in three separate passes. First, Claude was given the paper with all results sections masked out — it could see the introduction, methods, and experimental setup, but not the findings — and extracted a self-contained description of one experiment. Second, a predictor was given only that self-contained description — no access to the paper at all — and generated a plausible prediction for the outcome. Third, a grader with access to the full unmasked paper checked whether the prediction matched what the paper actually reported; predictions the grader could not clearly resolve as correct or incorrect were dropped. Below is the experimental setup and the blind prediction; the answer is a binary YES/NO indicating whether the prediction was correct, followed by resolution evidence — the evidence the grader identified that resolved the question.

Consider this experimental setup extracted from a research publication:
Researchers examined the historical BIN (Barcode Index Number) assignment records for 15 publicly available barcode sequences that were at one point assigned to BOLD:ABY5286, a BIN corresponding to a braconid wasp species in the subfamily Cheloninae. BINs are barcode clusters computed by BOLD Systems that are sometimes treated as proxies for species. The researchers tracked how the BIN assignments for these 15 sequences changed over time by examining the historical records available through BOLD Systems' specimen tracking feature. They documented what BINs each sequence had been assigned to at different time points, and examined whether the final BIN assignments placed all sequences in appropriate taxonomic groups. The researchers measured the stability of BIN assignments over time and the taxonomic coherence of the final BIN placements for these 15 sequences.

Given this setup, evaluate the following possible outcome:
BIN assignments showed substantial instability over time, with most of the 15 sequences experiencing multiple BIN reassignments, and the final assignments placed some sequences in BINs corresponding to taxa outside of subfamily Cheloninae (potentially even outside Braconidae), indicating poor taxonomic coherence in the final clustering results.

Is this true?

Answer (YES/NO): YES